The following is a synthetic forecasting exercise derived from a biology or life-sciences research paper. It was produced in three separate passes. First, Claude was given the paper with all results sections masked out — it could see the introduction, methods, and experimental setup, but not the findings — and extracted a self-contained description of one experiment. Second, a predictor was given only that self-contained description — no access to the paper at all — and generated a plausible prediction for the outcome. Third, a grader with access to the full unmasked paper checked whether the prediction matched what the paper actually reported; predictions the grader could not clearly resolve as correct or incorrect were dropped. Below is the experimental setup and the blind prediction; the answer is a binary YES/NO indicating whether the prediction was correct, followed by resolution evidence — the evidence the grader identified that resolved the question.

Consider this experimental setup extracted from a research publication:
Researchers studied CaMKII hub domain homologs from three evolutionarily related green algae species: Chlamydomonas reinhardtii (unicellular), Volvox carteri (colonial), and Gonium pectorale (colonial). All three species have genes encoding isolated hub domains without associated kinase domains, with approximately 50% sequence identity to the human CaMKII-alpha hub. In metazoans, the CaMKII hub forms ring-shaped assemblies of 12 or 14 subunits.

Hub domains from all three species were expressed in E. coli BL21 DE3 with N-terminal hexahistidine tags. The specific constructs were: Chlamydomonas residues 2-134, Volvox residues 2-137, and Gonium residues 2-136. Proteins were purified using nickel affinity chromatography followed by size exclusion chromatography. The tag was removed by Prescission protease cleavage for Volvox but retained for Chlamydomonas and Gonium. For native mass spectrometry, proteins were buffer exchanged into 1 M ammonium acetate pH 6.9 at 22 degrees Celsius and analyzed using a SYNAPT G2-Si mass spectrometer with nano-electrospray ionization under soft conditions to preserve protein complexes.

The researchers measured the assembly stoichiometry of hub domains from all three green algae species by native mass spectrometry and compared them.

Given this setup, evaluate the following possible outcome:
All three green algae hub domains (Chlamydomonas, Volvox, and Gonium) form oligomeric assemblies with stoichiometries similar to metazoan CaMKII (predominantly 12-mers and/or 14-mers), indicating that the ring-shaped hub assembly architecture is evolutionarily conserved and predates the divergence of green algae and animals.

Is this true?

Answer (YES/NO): NO